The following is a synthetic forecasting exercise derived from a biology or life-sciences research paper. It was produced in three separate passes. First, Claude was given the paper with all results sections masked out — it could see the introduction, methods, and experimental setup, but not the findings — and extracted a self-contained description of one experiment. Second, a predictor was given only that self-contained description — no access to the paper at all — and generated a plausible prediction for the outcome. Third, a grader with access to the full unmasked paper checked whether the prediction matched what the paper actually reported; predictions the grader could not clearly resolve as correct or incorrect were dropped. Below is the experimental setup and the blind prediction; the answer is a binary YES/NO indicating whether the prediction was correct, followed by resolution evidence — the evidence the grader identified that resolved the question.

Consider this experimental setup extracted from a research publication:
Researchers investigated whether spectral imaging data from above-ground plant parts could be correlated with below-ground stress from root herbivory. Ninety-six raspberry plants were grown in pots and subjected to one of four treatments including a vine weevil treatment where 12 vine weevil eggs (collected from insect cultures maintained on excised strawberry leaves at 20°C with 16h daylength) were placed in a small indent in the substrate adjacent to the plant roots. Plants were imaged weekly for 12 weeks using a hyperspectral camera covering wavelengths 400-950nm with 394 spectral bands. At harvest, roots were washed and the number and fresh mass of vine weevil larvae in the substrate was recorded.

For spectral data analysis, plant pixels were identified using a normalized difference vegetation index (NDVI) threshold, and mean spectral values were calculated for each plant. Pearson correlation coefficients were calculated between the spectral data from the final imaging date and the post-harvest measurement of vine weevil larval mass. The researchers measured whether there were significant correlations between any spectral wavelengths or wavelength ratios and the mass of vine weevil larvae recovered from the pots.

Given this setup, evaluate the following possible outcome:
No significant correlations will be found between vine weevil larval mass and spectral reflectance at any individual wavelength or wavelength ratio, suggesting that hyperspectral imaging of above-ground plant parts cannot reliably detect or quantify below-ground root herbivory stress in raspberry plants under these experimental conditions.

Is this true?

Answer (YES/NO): NO